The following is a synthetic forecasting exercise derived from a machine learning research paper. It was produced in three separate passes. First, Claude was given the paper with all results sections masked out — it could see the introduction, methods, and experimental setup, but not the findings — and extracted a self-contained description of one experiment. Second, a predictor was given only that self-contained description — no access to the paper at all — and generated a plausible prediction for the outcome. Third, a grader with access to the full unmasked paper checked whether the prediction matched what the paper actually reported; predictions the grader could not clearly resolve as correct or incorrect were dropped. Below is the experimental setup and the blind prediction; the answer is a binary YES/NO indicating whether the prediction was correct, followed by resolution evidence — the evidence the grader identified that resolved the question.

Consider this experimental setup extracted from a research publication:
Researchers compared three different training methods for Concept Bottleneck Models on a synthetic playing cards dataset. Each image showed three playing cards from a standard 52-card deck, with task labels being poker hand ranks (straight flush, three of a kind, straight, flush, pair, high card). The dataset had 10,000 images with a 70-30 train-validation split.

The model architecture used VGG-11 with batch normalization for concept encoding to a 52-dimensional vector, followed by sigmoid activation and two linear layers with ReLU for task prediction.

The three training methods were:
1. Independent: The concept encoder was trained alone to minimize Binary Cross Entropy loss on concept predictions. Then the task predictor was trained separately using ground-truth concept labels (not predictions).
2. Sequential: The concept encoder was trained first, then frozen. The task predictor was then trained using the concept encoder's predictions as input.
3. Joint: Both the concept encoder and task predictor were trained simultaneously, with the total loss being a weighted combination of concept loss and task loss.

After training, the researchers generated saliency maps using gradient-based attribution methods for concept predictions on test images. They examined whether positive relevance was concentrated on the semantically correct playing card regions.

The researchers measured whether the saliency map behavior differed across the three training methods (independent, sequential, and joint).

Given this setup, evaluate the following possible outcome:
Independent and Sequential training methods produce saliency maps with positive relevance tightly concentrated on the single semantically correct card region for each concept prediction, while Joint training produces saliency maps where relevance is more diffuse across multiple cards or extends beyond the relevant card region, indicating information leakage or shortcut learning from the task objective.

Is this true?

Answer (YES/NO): NO